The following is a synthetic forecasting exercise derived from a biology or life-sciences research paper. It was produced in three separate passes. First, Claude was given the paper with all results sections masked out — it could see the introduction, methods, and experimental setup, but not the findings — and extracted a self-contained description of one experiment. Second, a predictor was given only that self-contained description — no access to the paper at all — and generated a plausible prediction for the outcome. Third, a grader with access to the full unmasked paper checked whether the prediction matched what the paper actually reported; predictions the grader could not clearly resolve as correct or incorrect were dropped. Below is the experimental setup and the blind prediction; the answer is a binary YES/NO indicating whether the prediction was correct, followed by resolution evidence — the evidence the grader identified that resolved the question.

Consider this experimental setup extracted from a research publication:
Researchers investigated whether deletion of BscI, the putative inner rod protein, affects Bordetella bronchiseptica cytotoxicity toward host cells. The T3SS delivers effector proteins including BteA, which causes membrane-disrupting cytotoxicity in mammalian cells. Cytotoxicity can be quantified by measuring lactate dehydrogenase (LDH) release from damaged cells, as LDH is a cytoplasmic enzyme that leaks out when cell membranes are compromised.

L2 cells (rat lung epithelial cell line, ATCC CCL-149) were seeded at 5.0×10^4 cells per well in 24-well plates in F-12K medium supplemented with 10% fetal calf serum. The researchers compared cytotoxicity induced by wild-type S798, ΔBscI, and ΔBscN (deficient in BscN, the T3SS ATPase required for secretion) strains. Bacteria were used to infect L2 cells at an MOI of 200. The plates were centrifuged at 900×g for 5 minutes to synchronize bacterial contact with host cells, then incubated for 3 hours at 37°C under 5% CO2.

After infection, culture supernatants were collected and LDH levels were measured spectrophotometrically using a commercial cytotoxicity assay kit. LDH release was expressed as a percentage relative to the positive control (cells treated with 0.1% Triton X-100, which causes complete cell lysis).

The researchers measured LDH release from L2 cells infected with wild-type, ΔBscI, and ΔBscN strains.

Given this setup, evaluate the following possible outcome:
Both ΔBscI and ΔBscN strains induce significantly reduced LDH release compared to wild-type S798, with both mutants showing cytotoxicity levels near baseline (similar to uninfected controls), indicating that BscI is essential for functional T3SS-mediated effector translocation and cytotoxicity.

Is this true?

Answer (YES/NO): YES